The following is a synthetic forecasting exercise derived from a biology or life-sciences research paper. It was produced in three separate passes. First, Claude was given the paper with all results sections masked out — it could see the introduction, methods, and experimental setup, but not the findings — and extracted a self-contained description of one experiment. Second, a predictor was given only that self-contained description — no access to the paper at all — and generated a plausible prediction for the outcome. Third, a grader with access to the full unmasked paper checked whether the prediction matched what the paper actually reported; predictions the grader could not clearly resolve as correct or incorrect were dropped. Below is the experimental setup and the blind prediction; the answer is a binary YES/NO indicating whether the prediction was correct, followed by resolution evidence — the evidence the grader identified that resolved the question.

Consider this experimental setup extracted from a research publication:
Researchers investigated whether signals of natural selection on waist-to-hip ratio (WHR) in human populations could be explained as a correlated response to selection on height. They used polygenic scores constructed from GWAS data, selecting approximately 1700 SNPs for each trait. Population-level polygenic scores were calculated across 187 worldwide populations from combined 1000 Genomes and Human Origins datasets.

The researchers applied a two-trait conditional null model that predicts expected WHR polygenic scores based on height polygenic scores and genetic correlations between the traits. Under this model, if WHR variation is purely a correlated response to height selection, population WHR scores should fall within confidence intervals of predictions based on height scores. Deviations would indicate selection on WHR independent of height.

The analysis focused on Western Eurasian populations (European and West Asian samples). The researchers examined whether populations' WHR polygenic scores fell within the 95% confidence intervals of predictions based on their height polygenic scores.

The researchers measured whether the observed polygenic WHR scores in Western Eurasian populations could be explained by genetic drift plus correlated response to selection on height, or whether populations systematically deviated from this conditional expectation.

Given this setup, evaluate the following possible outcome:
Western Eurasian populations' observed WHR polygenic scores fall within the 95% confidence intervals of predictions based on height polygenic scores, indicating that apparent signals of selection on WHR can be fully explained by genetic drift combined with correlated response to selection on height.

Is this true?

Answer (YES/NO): NO